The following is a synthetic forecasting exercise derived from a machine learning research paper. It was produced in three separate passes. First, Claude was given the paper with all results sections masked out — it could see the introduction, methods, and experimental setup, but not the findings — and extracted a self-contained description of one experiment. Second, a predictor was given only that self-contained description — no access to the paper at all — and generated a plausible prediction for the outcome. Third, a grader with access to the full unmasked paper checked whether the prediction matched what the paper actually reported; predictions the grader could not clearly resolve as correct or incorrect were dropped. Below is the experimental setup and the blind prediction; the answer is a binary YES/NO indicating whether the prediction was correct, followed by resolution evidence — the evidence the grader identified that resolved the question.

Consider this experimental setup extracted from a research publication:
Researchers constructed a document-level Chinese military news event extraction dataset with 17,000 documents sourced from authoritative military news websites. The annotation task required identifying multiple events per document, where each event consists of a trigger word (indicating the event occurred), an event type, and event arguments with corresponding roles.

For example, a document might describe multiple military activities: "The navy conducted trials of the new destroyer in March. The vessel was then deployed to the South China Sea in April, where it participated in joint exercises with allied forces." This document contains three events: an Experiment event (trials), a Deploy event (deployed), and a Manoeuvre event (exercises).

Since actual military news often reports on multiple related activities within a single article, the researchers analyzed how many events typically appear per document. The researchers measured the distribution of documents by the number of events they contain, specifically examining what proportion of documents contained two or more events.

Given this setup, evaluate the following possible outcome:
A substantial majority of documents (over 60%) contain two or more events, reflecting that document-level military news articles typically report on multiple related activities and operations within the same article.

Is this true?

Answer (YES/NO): NO